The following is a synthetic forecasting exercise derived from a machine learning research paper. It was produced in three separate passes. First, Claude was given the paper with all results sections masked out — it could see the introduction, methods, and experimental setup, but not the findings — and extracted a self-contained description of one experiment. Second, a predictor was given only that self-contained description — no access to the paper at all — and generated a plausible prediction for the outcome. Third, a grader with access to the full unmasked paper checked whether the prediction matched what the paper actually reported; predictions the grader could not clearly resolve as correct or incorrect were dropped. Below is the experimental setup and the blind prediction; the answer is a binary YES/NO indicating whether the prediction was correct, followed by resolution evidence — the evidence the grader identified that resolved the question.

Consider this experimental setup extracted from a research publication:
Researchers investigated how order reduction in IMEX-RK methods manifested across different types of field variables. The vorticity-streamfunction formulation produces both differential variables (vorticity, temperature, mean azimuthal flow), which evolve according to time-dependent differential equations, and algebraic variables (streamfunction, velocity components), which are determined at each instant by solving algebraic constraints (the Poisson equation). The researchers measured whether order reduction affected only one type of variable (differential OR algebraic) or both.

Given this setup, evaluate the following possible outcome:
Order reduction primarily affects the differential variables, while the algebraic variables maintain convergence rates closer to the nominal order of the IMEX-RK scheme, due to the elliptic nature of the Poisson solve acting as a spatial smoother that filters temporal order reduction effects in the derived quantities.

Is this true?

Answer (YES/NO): NO